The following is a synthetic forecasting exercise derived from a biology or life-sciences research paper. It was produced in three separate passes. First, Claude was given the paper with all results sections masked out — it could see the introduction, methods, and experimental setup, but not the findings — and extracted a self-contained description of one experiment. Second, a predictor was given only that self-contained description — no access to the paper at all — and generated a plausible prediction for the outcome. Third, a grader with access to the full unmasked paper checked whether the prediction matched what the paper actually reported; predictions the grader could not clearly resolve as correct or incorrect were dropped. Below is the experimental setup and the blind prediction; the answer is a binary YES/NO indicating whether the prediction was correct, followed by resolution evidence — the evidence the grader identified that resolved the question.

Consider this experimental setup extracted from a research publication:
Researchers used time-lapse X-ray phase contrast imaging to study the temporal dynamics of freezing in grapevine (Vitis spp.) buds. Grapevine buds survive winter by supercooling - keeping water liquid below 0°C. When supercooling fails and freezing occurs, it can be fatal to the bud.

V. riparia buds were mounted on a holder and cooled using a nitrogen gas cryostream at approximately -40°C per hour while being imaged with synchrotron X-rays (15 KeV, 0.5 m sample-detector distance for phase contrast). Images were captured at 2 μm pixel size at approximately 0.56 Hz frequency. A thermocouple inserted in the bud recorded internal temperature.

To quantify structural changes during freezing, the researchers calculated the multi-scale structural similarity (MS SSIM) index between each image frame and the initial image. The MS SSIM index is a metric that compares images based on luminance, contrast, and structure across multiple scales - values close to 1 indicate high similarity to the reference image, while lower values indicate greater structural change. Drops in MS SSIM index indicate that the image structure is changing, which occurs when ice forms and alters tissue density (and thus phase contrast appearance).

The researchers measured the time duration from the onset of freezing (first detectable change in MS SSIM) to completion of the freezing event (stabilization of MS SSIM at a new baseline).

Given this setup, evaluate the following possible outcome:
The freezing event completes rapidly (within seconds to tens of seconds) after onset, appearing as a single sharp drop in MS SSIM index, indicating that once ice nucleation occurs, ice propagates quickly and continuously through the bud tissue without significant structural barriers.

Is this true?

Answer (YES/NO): NO